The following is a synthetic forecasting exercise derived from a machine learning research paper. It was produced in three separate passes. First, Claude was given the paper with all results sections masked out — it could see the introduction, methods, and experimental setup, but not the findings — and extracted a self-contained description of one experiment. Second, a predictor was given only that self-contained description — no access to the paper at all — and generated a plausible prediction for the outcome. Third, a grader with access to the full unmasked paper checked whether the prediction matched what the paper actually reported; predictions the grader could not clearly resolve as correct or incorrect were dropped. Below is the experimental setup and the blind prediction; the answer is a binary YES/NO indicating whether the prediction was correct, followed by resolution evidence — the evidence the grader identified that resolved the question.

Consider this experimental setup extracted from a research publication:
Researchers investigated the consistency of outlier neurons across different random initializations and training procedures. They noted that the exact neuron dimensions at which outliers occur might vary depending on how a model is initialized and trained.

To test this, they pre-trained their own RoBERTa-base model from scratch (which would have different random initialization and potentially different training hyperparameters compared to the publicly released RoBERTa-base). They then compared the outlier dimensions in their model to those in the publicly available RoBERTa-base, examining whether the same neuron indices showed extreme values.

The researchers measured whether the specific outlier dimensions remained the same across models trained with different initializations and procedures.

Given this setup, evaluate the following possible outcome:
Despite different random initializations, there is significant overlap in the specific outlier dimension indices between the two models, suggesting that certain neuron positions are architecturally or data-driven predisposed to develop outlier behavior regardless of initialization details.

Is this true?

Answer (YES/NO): NO